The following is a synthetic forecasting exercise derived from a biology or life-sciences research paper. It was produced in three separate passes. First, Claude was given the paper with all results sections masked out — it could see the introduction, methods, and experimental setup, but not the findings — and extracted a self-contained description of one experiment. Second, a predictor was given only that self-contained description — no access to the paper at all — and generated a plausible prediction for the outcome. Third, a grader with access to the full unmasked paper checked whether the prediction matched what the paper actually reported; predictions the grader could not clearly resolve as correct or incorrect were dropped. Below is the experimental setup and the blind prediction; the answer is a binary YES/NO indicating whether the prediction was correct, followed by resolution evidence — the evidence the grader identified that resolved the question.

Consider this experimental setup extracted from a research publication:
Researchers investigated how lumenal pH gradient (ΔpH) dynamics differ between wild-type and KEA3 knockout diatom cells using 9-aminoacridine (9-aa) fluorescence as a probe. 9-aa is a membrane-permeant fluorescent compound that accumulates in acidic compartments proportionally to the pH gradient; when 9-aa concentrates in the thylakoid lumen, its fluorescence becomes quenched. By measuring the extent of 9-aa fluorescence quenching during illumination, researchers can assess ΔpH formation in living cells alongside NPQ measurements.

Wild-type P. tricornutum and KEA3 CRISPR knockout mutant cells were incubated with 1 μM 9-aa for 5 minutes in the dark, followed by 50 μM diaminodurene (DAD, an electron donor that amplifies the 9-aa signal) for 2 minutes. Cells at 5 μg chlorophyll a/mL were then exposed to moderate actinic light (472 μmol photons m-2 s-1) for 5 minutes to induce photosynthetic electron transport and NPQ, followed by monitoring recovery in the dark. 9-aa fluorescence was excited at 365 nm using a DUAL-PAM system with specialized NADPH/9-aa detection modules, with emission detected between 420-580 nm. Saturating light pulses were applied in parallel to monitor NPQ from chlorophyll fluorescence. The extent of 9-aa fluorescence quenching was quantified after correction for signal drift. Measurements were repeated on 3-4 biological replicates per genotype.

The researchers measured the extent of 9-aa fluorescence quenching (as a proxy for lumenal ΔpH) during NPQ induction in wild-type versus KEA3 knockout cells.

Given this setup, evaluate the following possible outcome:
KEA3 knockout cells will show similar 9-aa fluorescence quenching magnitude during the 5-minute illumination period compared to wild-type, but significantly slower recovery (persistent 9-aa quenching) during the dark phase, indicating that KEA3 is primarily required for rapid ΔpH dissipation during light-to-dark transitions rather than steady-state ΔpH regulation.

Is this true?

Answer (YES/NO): NO